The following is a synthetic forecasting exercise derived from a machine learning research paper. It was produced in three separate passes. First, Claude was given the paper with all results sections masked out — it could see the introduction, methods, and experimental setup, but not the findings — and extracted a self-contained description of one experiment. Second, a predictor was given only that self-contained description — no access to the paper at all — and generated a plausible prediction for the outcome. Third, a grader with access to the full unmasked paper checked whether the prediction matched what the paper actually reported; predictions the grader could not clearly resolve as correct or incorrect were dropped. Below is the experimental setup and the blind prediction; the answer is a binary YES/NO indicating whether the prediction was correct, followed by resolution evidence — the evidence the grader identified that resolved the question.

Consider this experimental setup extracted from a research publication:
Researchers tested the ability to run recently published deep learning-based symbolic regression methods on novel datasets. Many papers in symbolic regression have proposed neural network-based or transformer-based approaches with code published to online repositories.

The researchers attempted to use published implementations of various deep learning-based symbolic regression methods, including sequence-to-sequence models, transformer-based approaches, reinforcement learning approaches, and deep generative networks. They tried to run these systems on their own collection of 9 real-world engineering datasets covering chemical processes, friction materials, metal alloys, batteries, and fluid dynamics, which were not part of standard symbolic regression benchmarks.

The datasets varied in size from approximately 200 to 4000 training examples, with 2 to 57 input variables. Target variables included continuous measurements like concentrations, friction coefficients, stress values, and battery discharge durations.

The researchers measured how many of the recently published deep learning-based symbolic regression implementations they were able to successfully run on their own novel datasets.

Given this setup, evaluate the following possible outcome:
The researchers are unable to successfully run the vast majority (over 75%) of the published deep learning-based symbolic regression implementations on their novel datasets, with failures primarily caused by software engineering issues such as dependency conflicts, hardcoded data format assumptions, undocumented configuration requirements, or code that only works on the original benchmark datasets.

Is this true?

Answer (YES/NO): YES